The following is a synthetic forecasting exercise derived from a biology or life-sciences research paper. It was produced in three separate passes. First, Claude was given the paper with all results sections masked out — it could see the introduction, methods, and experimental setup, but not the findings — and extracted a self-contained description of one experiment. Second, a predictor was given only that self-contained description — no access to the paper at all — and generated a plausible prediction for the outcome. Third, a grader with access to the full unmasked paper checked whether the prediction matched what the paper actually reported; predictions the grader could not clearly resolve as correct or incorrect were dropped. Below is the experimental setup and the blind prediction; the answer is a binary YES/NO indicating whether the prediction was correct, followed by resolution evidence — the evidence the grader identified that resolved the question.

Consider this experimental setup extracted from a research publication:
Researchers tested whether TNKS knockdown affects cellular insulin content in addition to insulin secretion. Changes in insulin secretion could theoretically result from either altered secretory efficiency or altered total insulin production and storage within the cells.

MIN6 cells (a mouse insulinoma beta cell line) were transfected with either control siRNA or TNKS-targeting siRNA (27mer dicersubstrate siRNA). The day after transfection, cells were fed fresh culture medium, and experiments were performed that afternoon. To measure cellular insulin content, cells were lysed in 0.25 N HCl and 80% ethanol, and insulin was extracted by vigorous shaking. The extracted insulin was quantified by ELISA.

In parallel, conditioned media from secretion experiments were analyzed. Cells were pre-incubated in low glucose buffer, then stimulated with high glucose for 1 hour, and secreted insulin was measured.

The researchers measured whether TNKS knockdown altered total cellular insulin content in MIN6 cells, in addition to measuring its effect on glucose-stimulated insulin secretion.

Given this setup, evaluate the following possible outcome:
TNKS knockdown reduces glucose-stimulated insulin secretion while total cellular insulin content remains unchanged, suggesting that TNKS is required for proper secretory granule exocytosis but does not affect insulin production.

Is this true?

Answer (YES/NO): NO